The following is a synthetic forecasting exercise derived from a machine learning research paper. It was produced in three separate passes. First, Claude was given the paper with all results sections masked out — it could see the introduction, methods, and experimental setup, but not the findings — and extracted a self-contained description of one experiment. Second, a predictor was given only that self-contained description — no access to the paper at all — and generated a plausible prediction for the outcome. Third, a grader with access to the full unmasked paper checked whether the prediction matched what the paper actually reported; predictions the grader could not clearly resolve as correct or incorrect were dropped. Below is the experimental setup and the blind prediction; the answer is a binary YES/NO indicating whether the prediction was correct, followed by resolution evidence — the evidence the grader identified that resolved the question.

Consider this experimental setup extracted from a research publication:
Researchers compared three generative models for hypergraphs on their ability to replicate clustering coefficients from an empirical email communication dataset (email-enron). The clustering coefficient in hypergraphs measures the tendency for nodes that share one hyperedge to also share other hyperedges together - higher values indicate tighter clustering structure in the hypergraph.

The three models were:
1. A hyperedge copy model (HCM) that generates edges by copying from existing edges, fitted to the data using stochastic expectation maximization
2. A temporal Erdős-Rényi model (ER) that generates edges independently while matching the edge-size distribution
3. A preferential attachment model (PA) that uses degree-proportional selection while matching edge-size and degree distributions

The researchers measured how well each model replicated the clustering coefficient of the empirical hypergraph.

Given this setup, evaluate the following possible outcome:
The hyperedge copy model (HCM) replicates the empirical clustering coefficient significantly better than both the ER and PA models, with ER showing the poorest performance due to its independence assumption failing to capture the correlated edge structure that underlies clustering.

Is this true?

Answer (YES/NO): NO